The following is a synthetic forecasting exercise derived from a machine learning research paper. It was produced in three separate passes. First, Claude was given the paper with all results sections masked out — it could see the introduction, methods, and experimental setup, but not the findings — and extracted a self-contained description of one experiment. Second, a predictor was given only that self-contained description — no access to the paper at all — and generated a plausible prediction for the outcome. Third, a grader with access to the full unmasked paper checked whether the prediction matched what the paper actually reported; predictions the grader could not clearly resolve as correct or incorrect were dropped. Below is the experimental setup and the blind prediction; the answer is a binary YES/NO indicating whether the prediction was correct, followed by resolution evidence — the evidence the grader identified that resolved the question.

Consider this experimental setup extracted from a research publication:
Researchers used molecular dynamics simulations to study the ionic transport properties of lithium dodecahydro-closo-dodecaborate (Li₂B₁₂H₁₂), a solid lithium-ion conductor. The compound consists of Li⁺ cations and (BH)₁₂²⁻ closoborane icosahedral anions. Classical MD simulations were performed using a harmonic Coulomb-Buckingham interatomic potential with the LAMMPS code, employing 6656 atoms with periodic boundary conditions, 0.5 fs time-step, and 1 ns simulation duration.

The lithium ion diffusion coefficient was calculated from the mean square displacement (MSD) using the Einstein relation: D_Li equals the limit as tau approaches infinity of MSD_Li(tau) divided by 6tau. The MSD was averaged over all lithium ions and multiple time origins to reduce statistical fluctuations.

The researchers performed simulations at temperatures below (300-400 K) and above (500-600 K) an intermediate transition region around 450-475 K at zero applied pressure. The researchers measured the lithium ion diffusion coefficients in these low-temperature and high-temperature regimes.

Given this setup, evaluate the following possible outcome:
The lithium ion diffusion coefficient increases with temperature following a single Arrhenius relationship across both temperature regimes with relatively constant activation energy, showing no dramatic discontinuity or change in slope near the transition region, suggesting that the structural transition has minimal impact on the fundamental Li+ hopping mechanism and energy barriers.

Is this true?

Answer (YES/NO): NO